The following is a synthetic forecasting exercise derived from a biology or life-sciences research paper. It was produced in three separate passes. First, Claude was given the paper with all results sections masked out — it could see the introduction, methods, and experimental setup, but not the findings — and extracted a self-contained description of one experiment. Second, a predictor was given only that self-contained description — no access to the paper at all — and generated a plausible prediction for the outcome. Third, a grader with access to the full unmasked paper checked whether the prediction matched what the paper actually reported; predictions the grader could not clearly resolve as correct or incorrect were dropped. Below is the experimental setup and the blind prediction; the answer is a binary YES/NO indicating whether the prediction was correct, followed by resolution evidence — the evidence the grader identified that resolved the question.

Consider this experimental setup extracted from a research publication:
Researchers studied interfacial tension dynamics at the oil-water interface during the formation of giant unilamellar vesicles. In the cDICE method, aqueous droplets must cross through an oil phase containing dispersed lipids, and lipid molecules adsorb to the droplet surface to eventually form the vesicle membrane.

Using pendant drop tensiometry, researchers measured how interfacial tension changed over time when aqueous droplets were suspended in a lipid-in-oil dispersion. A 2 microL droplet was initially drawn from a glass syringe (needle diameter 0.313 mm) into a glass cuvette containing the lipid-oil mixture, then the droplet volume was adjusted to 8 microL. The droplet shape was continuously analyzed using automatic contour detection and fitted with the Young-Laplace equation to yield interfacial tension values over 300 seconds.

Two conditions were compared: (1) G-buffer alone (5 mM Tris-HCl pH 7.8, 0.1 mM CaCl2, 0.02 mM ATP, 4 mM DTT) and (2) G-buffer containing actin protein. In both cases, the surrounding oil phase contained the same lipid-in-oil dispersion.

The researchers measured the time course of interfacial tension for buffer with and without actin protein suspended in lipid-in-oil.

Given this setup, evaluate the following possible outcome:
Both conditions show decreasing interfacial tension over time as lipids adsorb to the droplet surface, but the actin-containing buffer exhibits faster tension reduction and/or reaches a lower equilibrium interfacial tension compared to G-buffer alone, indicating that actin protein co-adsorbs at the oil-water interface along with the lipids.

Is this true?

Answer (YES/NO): NO